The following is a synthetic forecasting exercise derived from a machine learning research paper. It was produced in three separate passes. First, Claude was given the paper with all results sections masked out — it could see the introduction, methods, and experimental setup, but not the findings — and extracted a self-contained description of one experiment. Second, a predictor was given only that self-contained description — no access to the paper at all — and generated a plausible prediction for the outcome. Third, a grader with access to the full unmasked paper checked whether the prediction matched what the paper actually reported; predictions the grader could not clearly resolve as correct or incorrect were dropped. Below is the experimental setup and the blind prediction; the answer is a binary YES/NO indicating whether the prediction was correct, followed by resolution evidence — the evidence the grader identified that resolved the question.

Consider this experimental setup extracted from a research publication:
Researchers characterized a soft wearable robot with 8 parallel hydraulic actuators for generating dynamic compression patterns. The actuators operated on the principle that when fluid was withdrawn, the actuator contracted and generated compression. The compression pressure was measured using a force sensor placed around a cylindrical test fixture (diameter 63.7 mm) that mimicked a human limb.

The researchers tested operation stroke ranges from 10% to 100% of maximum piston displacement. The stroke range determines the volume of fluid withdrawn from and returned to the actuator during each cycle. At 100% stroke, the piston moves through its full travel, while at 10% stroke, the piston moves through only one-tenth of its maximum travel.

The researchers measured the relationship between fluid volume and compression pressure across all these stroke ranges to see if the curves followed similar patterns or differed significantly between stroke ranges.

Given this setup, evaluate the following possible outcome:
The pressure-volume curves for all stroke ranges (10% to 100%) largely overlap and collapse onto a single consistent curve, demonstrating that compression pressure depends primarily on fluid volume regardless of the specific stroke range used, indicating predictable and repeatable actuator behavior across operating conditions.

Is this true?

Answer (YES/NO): YES